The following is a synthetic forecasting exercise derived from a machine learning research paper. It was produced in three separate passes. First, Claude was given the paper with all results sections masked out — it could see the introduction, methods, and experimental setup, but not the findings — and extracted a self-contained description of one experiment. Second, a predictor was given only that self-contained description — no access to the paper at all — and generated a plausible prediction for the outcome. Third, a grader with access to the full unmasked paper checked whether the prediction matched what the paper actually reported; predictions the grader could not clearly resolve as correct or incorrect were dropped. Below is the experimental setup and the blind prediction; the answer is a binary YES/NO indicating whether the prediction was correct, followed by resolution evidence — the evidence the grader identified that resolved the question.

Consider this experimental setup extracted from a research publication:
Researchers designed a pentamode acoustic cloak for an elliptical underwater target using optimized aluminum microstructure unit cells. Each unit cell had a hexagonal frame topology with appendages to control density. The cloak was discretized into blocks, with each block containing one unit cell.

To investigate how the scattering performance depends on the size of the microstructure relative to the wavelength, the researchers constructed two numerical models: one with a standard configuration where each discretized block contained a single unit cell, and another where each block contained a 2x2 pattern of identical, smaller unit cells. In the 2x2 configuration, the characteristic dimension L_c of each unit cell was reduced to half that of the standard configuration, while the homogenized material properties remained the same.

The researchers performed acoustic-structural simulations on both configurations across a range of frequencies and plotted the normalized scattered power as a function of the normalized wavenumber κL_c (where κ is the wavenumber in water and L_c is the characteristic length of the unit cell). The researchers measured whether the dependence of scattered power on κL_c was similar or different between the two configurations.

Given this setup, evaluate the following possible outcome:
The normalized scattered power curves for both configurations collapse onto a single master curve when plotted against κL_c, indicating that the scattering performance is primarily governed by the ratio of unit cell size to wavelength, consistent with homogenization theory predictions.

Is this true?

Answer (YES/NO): YES